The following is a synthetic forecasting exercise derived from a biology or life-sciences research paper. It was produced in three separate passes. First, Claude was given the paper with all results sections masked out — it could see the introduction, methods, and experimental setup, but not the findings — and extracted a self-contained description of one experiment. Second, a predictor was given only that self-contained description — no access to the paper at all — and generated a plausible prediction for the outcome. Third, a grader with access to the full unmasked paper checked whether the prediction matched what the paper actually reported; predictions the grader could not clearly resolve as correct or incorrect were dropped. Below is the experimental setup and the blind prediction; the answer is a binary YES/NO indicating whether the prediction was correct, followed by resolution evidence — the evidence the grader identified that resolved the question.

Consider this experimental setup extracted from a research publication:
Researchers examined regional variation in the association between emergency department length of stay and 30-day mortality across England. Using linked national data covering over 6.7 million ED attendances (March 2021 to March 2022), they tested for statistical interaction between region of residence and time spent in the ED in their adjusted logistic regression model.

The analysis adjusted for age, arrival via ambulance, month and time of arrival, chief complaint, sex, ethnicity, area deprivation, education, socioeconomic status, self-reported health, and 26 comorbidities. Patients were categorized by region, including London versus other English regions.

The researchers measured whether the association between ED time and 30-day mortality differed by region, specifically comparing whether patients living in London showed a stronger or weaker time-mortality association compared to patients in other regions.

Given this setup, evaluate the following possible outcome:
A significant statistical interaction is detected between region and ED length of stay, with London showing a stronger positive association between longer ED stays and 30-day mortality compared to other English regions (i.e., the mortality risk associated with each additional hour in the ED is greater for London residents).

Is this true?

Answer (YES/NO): YES